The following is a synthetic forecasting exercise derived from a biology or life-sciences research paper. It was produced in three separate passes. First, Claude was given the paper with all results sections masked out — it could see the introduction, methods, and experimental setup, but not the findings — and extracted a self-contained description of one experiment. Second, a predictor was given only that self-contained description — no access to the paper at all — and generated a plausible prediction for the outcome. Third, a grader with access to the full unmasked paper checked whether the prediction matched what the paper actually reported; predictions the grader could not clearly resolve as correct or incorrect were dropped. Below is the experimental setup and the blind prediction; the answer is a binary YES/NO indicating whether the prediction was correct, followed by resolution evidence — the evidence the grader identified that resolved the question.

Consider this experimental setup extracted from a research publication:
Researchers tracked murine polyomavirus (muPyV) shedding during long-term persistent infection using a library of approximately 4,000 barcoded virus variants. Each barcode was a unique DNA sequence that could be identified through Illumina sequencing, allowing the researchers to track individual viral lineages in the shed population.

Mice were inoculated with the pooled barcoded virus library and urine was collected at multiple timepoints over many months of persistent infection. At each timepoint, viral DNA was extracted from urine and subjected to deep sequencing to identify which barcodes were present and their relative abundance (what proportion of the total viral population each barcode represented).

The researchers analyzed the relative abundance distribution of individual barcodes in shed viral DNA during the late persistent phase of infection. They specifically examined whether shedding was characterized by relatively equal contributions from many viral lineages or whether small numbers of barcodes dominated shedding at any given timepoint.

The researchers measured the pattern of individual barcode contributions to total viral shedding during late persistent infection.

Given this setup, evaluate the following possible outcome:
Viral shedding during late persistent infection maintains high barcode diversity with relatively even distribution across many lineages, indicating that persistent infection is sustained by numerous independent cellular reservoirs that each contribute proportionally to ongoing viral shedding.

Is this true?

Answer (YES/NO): NO